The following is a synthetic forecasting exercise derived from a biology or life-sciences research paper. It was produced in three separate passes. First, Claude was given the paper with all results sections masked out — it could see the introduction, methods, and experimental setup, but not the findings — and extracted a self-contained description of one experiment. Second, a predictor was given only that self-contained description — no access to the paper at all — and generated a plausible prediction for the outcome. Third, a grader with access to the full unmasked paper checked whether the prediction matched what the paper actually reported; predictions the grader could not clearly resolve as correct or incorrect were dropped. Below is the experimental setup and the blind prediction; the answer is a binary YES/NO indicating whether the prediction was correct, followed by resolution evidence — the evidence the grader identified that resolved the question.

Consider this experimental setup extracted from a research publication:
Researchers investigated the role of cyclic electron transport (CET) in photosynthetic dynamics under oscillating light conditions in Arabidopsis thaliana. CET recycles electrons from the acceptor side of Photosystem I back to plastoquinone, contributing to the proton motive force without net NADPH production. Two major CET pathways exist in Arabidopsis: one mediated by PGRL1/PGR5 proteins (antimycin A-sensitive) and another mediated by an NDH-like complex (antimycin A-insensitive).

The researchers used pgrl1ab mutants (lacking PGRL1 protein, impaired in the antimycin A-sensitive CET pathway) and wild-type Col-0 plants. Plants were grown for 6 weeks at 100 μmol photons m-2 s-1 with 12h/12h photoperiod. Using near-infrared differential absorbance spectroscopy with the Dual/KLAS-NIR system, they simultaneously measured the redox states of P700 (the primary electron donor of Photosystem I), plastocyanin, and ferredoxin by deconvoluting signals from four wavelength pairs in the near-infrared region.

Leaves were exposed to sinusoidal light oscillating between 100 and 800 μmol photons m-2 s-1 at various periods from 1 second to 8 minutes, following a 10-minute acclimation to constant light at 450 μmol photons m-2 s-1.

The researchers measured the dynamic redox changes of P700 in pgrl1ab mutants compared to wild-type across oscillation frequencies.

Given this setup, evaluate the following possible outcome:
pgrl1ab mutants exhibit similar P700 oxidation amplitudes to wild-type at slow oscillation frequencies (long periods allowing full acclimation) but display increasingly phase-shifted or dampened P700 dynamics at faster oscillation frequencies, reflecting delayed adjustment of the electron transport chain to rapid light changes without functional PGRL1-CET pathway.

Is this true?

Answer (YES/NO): NO